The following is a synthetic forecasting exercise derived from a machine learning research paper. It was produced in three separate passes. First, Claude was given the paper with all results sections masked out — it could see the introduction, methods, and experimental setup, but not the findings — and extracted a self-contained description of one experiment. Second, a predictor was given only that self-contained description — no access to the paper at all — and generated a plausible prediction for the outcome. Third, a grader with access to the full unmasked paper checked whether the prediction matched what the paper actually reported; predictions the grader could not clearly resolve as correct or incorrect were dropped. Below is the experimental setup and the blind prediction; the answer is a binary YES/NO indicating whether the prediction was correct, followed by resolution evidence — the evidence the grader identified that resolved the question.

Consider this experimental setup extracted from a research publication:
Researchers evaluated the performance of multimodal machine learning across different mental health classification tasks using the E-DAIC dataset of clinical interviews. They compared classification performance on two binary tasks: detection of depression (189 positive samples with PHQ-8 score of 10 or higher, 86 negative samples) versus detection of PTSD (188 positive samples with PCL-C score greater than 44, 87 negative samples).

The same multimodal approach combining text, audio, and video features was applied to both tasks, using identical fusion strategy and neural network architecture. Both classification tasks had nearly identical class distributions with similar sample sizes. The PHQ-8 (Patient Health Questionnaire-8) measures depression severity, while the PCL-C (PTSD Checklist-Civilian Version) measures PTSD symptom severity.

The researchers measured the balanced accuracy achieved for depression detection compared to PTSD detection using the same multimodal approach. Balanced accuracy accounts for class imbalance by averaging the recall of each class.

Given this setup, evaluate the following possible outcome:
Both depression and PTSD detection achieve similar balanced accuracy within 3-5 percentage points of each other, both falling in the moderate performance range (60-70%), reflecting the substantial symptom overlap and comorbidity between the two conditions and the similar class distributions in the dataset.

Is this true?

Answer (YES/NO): NO